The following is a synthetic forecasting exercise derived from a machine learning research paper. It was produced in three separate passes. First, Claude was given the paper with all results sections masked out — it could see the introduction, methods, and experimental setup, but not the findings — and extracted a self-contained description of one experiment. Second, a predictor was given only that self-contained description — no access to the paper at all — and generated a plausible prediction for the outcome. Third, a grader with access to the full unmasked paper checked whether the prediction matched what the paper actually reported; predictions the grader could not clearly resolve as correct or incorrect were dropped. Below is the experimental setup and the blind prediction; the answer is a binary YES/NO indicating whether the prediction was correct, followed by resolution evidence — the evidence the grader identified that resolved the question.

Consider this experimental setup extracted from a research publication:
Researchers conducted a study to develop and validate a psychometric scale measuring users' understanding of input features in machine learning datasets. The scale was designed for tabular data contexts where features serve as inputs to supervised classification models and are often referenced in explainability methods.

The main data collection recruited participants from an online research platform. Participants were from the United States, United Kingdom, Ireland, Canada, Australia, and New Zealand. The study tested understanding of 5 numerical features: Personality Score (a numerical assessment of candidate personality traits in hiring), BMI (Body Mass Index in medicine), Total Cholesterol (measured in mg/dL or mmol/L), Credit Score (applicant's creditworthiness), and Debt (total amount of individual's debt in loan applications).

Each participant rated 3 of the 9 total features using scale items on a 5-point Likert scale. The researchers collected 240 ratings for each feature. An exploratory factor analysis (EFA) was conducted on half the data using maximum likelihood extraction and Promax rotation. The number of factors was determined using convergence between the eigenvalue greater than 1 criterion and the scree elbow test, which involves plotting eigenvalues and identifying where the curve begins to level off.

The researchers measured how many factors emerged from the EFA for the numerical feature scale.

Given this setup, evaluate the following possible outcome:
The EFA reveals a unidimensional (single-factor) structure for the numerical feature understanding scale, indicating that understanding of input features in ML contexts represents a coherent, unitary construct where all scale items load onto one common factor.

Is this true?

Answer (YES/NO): NO